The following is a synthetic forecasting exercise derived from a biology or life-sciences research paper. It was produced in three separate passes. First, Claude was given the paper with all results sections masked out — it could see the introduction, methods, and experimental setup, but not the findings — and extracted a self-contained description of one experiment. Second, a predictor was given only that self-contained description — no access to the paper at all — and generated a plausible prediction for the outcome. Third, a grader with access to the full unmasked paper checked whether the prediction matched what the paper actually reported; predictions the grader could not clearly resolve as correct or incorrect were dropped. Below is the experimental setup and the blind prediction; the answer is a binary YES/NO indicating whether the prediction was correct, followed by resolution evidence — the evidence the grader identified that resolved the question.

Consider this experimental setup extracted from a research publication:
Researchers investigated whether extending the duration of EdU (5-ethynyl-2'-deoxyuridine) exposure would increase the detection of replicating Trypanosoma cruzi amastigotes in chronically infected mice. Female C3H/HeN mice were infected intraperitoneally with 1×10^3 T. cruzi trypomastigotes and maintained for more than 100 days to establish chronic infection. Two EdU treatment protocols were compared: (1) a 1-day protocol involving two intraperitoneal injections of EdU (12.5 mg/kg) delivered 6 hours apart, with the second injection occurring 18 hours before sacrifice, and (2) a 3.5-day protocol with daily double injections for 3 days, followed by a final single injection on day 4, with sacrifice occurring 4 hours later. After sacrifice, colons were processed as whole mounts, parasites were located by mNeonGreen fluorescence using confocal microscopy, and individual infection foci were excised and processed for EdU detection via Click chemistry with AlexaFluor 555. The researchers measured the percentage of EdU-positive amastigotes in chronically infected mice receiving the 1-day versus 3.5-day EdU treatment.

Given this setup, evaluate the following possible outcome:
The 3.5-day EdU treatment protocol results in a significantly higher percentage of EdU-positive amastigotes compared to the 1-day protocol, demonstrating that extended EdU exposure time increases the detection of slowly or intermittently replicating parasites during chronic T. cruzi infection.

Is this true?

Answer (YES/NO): YES